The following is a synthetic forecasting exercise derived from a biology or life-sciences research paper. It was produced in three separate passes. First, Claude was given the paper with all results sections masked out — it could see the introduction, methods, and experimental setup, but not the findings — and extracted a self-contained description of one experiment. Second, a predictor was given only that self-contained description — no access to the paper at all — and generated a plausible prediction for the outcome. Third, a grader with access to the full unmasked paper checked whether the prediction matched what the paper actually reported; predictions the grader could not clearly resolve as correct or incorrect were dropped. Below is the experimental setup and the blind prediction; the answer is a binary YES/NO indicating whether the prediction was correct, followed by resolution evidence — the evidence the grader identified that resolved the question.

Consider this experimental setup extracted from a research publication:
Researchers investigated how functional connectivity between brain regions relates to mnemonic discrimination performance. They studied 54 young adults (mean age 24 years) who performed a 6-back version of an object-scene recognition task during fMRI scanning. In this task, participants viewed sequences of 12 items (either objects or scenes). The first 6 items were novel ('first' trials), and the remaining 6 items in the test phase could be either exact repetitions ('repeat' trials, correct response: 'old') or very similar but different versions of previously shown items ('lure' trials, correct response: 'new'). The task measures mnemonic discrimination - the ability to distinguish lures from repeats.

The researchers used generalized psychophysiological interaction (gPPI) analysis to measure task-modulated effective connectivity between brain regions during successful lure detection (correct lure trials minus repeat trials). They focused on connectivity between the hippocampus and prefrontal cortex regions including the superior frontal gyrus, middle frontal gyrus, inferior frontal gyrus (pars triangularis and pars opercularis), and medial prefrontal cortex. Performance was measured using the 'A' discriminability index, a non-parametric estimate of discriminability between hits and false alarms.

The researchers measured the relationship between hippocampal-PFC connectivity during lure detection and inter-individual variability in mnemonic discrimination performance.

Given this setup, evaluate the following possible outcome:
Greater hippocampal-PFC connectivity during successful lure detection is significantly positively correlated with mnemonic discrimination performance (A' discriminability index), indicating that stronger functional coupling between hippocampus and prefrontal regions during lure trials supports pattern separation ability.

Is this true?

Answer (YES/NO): NO